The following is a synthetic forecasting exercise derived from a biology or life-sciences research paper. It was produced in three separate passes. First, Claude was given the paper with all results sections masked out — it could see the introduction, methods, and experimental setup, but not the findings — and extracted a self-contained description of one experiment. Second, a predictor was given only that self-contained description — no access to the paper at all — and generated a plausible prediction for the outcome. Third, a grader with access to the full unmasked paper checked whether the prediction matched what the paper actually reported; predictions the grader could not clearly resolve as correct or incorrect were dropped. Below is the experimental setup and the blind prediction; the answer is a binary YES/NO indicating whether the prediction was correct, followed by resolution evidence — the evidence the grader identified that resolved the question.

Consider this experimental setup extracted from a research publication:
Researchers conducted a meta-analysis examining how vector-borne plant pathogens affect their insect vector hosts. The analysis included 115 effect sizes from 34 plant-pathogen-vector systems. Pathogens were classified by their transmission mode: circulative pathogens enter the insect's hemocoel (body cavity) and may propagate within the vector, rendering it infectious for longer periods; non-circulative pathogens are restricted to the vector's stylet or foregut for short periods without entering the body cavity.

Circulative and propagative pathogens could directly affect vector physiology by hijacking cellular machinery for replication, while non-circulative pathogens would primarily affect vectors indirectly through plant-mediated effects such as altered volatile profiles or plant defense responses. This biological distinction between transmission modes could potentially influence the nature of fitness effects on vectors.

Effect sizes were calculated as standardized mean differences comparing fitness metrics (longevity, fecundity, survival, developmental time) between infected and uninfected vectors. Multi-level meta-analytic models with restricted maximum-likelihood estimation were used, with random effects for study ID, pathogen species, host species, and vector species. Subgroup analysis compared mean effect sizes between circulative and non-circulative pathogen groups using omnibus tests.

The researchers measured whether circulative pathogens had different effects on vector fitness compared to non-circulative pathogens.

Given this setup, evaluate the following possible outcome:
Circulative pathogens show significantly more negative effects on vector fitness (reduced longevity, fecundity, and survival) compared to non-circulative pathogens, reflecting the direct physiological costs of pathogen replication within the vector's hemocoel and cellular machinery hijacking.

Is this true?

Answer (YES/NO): NO